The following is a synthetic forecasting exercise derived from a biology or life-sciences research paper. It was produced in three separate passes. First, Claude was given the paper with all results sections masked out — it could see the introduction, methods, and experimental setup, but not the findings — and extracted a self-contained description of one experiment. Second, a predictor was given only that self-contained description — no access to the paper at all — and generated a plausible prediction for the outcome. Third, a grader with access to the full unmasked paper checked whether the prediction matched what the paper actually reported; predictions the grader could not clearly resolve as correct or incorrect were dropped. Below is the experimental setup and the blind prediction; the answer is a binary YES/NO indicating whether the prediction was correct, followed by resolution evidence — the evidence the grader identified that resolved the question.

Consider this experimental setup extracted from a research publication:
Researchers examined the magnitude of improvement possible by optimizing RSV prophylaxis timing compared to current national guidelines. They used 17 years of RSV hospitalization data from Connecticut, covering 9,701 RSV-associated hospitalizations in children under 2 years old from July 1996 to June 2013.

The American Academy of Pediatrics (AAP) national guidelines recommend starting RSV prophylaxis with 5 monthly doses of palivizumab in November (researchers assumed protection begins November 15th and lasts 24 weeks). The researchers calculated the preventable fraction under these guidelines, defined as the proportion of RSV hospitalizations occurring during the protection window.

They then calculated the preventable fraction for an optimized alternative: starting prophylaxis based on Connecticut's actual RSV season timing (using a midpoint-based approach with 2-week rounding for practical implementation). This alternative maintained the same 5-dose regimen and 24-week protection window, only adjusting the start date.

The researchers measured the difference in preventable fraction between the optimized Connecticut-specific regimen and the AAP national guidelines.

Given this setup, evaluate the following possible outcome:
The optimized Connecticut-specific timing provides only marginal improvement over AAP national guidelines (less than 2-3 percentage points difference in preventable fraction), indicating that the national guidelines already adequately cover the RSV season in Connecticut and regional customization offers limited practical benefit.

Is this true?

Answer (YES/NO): YES